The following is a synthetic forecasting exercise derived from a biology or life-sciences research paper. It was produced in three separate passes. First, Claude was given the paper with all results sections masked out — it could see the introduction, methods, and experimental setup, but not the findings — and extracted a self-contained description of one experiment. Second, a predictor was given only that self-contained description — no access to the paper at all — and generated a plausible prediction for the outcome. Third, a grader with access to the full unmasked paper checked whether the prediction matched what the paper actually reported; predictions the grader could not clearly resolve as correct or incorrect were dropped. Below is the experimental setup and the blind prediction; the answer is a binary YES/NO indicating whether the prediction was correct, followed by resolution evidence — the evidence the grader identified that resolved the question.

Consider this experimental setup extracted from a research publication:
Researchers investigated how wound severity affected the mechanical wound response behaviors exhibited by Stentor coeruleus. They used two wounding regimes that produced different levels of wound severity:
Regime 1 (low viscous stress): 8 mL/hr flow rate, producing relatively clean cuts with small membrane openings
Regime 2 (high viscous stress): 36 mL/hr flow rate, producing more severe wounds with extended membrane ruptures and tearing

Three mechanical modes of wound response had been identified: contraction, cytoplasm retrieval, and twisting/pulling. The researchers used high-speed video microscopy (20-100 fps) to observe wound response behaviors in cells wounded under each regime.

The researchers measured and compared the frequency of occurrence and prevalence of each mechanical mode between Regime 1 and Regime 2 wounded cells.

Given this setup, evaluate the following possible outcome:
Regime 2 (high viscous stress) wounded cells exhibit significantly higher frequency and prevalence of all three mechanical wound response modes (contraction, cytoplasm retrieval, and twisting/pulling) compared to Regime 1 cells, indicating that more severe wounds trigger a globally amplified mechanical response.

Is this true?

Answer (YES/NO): NO